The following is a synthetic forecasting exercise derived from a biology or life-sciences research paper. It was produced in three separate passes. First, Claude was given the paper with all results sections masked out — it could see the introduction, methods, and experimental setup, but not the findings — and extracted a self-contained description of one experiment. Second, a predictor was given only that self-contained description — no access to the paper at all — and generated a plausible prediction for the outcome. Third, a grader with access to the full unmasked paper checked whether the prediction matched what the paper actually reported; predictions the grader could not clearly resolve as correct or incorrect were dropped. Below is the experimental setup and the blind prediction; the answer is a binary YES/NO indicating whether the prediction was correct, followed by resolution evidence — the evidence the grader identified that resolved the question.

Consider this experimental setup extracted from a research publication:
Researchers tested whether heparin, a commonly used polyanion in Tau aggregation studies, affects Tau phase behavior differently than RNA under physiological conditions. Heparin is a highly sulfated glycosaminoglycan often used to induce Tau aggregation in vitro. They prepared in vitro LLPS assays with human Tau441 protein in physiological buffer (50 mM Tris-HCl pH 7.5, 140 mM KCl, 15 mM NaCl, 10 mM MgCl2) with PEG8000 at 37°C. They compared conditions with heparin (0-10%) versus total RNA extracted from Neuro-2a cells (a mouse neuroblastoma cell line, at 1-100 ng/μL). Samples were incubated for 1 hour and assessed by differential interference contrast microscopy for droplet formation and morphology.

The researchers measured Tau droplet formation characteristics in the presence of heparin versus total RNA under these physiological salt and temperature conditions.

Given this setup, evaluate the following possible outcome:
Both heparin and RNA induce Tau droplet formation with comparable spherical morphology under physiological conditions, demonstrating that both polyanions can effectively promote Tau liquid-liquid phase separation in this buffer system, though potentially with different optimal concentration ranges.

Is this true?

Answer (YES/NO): NO